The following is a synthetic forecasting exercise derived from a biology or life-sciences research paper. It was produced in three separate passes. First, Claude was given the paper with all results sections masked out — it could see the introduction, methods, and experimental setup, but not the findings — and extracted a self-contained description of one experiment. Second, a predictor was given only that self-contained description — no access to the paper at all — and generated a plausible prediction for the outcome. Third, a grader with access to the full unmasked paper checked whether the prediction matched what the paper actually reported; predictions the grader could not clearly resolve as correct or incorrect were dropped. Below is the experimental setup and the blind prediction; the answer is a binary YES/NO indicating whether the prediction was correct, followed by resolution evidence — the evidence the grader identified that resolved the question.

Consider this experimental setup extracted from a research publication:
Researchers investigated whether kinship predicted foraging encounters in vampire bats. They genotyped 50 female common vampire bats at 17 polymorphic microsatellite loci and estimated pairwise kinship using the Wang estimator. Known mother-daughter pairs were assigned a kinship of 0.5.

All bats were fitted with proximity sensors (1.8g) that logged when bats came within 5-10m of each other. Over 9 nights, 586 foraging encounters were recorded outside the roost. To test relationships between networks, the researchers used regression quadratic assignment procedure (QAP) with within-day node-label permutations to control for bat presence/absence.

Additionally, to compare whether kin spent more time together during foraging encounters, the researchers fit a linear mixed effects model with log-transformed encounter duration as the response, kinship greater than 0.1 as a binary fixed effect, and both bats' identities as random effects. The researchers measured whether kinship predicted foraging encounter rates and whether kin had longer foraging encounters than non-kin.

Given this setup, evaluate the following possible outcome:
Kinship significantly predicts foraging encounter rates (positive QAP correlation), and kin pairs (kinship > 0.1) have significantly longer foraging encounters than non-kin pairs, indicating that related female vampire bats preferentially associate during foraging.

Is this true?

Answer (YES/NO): YES